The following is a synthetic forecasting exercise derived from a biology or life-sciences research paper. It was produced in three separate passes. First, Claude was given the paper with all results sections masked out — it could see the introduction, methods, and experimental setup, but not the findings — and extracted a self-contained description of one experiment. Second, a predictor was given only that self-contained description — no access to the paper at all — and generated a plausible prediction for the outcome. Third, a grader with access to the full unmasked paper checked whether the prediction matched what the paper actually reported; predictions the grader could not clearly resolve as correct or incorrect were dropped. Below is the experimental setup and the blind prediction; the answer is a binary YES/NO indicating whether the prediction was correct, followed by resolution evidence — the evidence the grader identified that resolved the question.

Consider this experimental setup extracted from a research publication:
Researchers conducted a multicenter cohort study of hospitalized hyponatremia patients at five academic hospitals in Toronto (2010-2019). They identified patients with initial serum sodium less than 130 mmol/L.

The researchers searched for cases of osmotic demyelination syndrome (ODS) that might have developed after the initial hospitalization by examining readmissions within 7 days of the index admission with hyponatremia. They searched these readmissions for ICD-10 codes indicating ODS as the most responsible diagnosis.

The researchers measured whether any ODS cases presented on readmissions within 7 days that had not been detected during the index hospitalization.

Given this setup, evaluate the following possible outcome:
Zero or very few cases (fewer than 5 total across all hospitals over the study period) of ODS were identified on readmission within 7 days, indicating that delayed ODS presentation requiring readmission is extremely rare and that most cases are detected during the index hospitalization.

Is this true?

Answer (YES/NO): YES